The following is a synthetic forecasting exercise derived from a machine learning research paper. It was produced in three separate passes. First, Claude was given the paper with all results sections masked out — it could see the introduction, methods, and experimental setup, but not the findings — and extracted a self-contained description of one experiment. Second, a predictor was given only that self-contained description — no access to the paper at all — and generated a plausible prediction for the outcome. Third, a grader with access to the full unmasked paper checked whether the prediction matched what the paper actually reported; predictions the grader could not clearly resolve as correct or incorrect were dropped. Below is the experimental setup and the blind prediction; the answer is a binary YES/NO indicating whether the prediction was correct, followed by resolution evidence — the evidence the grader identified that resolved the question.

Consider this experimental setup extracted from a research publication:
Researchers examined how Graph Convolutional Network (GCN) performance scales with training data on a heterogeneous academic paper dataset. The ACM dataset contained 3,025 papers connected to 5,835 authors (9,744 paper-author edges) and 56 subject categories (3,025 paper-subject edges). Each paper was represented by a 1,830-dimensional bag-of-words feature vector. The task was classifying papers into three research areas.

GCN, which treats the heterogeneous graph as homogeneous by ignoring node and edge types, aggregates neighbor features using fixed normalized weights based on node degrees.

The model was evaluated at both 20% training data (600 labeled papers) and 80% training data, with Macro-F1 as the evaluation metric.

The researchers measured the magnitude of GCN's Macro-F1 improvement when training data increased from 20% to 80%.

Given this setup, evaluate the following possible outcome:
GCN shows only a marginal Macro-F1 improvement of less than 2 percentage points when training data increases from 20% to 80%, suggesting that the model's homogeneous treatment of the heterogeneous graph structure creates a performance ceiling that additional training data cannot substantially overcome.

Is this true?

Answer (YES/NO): YES